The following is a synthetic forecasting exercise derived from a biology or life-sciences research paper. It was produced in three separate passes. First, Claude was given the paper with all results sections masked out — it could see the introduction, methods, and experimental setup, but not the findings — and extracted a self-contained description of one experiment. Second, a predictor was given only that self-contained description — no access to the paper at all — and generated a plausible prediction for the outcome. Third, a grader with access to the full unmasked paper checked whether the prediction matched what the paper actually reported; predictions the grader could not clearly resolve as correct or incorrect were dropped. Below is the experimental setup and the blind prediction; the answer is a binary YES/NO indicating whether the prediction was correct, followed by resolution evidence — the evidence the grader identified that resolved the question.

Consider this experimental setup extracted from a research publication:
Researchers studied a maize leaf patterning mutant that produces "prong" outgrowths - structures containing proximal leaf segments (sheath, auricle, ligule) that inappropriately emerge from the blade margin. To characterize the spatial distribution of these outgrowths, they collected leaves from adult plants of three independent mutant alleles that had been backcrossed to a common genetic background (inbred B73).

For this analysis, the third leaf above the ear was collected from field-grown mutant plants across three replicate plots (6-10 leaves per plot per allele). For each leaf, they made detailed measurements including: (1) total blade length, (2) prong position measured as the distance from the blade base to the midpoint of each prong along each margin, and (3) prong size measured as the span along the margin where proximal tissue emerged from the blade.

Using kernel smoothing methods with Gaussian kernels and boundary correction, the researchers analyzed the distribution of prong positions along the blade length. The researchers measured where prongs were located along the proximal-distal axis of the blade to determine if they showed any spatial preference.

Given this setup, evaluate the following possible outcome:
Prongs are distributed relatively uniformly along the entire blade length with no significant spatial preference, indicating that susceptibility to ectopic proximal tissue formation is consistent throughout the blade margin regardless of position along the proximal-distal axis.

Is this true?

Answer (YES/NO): NO